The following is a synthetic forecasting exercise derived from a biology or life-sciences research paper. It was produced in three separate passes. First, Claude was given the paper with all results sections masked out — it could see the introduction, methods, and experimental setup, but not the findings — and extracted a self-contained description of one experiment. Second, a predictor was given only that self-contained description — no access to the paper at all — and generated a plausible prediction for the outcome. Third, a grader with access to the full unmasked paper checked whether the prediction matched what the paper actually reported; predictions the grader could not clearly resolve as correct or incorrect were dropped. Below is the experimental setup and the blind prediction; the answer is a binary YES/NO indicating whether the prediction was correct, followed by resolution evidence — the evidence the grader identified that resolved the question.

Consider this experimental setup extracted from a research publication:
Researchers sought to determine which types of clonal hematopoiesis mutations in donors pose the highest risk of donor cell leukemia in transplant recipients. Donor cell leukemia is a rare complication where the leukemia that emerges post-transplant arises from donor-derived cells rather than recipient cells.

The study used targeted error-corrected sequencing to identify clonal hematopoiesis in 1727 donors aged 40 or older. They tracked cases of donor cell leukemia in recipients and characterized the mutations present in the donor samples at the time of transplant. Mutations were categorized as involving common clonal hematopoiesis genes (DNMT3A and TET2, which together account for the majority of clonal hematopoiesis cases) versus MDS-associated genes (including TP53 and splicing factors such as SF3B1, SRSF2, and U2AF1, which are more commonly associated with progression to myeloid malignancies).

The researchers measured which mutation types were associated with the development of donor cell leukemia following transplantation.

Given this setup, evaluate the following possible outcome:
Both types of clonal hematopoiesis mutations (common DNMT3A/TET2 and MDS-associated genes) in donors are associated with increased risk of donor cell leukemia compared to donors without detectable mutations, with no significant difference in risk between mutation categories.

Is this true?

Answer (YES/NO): NO